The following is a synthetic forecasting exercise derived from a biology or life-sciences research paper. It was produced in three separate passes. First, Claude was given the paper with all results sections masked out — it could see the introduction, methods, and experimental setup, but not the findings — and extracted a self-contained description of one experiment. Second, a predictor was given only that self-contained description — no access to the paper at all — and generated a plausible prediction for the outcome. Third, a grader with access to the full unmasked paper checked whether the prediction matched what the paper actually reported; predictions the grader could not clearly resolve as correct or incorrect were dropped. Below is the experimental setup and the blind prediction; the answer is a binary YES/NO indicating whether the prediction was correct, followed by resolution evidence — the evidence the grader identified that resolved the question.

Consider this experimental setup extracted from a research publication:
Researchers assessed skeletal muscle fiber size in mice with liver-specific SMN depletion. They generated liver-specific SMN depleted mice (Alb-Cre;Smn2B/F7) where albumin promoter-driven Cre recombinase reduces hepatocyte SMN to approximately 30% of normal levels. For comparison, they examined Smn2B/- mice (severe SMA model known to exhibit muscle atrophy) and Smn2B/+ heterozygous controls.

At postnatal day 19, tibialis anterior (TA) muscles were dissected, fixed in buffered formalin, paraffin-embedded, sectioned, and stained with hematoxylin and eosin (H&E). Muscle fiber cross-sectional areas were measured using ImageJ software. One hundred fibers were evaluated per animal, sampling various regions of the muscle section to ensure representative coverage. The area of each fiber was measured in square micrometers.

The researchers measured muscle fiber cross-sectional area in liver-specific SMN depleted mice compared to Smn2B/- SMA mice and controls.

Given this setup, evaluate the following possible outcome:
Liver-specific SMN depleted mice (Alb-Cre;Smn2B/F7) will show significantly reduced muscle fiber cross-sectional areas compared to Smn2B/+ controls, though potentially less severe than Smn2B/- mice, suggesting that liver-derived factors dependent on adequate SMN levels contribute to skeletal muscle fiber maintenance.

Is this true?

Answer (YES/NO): NO